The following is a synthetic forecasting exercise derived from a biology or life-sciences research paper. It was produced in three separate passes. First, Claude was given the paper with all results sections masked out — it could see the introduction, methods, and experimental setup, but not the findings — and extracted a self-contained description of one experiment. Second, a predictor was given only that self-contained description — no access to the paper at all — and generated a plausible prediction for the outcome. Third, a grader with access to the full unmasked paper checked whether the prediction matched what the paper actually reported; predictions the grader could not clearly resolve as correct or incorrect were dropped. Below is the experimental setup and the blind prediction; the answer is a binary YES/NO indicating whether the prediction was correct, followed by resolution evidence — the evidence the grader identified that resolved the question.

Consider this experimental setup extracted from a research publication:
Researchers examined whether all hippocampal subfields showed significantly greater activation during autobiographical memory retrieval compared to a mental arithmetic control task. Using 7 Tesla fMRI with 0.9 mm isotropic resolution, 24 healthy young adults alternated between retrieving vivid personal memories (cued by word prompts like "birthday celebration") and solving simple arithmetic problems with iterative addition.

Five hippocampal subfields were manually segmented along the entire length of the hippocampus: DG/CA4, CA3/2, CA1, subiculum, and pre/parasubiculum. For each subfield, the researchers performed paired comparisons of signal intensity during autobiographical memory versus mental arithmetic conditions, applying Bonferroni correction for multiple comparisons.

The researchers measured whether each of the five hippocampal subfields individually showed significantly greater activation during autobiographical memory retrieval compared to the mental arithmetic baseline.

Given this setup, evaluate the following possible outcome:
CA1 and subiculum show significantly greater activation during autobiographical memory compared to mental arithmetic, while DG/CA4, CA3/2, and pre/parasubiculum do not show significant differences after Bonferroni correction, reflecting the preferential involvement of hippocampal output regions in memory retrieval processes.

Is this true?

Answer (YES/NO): NO